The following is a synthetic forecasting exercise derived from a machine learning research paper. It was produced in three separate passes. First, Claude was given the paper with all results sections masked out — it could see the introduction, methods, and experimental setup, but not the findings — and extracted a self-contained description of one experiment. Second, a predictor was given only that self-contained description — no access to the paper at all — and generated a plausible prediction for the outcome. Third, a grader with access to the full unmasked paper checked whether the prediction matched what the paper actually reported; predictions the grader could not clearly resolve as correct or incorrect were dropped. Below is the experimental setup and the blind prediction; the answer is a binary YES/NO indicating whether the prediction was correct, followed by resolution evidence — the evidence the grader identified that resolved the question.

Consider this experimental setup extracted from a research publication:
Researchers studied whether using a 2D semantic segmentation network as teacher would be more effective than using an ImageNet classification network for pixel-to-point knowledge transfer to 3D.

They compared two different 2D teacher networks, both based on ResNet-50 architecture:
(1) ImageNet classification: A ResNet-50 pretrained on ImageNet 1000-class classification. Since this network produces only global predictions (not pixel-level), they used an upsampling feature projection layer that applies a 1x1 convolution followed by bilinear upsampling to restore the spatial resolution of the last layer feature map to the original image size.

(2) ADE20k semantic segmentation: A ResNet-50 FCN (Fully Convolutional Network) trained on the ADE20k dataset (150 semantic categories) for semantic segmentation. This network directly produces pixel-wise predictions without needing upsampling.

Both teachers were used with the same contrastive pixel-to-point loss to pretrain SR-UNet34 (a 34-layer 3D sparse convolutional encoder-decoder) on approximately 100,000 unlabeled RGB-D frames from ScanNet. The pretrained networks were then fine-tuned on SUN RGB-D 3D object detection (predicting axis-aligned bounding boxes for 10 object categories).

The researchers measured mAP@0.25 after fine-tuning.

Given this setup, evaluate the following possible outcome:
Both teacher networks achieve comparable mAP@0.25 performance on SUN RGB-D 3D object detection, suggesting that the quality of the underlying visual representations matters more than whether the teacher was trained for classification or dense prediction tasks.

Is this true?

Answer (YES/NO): NO